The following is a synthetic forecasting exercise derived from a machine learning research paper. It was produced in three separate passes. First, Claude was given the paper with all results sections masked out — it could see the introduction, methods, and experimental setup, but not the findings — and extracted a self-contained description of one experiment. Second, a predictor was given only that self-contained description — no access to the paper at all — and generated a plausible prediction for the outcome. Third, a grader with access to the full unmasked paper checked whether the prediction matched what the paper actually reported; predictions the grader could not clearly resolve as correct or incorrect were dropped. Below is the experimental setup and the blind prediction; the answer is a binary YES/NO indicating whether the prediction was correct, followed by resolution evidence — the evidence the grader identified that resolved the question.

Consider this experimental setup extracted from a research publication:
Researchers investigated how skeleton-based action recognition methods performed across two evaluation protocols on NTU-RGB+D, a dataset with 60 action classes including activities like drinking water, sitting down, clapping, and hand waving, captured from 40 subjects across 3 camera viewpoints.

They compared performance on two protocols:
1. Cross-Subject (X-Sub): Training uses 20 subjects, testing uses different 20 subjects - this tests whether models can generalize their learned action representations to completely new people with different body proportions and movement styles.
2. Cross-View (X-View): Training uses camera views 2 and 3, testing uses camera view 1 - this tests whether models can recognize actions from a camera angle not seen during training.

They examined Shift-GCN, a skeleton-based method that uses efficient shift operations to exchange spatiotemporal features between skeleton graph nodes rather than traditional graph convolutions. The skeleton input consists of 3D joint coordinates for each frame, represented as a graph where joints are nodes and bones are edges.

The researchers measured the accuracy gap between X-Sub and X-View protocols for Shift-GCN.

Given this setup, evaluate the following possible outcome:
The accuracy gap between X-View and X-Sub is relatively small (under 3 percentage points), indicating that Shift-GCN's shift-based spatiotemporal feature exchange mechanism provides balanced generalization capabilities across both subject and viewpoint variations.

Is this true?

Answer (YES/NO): NO